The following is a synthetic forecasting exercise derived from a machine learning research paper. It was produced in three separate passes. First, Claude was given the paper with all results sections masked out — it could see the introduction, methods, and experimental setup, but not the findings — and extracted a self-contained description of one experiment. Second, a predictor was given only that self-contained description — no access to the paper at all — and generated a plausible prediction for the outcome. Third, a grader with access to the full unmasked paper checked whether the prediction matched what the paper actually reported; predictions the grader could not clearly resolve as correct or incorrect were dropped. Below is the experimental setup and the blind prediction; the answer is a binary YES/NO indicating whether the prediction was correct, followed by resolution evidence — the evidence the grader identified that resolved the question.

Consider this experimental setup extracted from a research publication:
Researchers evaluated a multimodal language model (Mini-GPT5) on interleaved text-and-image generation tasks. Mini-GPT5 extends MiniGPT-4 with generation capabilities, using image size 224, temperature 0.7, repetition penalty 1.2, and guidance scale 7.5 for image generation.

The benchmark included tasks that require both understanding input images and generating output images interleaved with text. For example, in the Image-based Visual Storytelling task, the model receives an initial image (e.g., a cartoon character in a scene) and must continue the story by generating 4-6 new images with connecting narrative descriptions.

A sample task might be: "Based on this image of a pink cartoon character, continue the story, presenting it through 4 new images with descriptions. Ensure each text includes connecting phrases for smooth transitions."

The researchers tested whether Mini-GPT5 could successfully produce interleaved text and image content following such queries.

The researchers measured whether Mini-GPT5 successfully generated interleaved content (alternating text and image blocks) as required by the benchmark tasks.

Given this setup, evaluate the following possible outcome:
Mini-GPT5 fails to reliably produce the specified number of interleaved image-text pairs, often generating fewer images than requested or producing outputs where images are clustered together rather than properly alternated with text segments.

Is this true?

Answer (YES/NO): YES